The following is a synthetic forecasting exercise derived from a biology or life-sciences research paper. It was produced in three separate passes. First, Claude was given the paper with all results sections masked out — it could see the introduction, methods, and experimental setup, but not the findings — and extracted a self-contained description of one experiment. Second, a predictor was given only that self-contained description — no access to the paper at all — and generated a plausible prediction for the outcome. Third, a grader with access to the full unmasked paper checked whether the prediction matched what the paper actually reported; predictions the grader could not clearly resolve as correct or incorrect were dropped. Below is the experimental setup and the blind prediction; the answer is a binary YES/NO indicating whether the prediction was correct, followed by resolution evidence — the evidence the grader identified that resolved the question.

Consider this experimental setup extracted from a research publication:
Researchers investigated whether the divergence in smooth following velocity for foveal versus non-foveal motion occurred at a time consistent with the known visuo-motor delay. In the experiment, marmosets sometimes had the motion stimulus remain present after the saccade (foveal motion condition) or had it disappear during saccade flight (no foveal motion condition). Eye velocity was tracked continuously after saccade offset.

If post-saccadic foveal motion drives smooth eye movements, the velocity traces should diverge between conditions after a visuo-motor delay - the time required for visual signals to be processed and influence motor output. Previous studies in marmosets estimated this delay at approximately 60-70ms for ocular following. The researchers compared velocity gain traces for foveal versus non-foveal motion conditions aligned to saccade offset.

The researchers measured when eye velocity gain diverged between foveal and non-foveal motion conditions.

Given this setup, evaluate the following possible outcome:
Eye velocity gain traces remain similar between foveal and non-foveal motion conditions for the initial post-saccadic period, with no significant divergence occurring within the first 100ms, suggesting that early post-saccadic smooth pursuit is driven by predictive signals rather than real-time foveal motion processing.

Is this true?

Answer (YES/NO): NO